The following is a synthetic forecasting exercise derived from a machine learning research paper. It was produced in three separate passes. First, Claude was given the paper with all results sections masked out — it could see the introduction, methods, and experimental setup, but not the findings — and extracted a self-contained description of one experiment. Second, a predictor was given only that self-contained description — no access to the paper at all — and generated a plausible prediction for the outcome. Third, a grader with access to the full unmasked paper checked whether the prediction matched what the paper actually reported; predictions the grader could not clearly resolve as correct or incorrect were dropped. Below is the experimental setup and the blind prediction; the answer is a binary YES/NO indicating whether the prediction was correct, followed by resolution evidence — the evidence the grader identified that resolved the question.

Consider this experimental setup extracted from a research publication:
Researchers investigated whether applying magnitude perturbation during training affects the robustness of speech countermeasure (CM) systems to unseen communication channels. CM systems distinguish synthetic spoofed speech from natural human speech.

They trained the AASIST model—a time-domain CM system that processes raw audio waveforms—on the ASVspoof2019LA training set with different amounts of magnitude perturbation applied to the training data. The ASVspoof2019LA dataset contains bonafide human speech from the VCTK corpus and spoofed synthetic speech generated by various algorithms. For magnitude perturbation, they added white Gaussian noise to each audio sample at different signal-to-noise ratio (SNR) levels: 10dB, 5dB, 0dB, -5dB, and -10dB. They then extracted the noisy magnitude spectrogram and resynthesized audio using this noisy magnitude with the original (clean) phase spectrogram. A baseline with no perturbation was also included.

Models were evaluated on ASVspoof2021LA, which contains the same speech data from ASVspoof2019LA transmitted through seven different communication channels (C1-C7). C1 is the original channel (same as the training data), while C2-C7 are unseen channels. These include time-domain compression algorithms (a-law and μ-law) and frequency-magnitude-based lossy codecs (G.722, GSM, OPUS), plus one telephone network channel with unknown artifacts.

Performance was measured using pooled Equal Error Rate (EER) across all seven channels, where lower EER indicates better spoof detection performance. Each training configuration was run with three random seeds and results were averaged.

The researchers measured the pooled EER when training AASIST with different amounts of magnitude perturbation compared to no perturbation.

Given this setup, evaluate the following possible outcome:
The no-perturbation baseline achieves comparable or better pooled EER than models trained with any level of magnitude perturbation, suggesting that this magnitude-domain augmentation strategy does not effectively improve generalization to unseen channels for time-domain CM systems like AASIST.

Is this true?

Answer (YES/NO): YES